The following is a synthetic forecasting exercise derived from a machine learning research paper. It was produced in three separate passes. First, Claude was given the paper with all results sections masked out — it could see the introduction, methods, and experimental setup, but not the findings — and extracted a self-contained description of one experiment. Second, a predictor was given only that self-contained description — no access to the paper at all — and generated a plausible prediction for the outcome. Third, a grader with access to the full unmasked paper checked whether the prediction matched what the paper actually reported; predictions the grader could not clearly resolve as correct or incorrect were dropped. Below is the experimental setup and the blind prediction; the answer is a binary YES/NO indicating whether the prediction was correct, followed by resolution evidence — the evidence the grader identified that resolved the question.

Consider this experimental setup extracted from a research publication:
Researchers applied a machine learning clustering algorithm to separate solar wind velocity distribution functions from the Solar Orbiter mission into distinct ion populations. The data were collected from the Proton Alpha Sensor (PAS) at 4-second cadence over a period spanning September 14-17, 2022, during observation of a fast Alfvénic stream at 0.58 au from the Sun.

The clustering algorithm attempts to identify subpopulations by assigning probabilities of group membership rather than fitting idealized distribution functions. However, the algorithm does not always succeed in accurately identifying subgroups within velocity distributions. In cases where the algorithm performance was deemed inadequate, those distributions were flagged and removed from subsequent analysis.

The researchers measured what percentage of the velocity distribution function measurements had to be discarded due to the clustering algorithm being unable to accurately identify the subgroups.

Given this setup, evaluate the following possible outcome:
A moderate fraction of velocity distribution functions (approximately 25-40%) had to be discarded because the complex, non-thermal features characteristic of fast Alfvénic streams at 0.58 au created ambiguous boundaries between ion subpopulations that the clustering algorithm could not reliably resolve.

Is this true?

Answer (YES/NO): NO